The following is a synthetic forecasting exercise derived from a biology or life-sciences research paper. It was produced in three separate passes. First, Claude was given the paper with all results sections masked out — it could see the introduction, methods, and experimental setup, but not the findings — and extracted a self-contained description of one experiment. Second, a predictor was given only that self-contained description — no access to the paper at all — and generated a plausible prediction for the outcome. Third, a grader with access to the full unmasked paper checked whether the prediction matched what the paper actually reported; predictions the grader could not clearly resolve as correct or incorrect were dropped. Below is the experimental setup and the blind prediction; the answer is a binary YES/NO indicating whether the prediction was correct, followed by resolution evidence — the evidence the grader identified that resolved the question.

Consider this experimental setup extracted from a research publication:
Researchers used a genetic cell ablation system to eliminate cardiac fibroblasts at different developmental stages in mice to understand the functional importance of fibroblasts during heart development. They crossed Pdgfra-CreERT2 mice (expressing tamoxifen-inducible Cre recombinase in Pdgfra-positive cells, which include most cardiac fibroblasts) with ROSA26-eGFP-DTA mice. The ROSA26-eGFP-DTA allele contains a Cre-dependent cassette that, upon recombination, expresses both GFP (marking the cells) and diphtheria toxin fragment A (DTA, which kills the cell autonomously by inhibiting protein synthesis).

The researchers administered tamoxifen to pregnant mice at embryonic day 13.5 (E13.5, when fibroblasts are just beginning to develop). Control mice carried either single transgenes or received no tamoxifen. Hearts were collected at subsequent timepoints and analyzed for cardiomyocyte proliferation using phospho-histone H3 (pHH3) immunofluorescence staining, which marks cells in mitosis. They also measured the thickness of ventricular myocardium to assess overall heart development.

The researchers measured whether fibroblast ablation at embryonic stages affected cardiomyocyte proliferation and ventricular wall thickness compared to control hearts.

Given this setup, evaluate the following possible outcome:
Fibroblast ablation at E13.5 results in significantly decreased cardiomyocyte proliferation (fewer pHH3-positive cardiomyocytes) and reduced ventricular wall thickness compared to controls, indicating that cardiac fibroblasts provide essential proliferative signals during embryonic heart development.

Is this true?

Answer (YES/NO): NO